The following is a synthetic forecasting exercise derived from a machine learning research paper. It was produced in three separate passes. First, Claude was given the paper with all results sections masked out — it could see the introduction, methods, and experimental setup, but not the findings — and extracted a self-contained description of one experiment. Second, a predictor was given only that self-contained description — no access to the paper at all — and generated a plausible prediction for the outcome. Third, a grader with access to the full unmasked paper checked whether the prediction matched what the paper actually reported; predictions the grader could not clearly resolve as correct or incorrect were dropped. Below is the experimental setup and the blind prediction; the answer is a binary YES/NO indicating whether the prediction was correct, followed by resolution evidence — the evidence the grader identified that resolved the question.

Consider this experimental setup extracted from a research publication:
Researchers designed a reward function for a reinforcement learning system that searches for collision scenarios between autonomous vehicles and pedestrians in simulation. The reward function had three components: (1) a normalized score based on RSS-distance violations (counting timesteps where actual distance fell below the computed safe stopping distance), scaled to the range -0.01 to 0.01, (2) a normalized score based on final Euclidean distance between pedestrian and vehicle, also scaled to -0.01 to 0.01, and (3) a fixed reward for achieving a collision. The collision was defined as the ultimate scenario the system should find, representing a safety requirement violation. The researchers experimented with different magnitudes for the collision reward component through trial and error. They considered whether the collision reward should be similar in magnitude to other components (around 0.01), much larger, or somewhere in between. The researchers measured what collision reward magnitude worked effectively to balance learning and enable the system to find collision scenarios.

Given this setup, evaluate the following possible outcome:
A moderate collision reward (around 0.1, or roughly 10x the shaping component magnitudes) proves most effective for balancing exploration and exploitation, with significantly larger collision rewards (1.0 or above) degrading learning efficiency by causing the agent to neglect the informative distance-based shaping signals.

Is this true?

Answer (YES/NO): NO